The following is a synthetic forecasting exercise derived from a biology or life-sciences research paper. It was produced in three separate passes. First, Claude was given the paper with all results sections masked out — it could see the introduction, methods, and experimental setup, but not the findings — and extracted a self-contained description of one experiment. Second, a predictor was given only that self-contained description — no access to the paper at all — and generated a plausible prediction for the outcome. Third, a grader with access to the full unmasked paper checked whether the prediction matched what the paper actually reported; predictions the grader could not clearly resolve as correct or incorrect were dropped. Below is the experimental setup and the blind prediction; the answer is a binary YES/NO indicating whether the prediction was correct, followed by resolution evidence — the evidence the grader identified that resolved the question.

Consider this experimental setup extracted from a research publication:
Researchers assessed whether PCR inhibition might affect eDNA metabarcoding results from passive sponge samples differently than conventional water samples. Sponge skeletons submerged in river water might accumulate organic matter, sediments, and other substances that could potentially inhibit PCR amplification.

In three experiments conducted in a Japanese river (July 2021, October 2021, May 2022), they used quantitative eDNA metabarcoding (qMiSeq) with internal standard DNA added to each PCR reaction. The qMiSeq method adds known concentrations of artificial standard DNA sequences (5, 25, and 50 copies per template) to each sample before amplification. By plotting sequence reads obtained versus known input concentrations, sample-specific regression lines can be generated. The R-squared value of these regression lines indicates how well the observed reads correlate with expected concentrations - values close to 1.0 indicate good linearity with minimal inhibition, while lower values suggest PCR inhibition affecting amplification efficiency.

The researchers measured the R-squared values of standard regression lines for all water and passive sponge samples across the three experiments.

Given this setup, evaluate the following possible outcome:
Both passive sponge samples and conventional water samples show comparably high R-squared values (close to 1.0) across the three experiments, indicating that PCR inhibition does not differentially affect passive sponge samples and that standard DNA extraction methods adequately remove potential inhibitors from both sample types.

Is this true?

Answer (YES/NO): YES